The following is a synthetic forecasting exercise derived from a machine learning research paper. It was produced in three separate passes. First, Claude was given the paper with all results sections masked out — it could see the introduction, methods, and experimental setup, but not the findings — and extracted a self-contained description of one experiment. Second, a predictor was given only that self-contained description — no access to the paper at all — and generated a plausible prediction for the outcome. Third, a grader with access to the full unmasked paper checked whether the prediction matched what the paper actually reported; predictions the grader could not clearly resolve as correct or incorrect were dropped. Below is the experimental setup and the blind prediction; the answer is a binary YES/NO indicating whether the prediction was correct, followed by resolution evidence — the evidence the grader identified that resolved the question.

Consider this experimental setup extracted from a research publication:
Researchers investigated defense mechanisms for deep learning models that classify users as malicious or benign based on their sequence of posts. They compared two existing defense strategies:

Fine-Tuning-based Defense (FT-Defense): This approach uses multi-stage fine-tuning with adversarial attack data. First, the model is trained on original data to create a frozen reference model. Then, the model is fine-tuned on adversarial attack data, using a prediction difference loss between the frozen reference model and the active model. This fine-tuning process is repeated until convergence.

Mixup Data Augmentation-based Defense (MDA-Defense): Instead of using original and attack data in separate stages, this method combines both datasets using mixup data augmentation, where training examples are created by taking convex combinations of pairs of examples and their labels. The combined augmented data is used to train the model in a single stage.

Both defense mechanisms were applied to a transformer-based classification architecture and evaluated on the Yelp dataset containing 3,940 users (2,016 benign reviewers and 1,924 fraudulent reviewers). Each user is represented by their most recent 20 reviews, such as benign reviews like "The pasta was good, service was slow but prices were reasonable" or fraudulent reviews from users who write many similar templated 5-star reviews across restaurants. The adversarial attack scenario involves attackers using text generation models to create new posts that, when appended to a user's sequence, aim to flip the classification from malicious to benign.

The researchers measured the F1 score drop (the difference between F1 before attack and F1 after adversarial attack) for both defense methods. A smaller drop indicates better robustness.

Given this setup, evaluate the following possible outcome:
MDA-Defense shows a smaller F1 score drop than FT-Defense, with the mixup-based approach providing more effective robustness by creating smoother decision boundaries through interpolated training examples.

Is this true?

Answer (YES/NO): YES